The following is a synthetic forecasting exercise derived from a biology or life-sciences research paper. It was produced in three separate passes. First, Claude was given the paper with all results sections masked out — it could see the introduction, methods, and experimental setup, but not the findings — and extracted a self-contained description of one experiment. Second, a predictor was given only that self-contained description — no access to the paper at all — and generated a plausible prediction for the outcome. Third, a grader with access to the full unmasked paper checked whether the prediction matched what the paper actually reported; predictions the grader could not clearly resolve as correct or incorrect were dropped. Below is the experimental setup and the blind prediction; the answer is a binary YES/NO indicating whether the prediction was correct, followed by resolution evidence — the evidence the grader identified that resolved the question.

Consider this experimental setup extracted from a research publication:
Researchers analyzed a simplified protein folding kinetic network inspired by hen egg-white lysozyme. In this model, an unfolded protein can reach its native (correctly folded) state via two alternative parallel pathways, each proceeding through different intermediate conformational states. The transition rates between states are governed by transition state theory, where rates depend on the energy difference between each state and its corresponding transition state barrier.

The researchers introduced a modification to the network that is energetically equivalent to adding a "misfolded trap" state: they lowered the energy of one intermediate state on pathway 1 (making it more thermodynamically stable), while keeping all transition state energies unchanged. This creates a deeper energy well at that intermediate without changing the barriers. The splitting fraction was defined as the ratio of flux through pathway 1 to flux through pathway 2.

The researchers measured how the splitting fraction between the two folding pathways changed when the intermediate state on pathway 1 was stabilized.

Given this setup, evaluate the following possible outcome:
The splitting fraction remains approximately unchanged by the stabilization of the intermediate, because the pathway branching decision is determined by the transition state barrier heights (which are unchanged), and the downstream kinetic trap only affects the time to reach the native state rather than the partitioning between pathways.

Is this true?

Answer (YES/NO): YES